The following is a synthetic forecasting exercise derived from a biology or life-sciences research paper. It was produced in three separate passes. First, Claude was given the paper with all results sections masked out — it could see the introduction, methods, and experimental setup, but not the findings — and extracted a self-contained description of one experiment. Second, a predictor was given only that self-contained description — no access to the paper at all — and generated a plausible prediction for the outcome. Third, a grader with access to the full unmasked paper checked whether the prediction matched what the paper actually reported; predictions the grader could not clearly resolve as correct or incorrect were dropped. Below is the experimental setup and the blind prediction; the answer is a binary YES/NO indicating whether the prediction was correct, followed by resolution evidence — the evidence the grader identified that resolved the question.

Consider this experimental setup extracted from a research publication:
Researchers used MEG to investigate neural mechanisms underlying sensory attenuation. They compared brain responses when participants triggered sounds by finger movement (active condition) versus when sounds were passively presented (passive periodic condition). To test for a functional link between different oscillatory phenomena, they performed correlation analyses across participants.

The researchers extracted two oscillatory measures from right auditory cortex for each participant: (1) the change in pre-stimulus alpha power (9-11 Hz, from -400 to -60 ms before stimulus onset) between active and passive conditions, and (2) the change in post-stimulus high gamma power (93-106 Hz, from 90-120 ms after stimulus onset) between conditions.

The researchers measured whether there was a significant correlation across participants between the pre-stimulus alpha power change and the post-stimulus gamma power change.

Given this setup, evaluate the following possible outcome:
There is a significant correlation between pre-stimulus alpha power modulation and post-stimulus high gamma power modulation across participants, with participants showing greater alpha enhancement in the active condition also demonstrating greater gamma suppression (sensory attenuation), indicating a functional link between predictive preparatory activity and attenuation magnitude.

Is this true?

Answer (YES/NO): YES